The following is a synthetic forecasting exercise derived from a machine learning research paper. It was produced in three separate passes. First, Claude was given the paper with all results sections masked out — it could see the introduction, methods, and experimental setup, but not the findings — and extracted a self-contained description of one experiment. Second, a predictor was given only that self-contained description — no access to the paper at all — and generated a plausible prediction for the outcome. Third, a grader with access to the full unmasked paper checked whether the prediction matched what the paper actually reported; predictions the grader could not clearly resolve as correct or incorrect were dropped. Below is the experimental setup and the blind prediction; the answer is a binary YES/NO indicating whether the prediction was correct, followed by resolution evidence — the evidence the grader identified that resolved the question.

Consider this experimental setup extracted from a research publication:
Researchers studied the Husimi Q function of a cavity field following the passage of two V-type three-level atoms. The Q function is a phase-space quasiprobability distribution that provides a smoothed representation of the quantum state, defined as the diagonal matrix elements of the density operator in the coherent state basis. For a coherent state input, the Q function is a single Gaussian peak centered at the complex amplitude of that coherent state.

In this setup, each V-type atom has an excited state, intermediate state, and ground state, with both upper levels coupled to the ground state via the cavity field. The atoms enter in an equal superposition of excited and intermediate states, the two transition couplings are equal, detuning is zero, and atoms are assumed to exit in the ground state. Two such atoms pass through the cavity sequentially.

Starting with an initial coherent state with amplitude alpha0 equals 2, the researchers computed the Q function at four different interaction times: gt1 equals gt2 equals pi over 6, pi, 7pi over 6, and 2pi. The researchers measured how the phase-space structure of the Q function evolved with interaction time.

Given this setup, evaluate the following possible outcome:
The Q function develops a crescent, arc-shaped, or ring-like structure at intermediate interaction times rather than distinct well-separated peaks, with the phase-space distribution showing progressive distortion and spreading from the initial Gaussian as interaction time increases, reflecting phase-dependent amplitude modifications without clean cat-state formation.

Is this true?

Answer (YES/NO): NO